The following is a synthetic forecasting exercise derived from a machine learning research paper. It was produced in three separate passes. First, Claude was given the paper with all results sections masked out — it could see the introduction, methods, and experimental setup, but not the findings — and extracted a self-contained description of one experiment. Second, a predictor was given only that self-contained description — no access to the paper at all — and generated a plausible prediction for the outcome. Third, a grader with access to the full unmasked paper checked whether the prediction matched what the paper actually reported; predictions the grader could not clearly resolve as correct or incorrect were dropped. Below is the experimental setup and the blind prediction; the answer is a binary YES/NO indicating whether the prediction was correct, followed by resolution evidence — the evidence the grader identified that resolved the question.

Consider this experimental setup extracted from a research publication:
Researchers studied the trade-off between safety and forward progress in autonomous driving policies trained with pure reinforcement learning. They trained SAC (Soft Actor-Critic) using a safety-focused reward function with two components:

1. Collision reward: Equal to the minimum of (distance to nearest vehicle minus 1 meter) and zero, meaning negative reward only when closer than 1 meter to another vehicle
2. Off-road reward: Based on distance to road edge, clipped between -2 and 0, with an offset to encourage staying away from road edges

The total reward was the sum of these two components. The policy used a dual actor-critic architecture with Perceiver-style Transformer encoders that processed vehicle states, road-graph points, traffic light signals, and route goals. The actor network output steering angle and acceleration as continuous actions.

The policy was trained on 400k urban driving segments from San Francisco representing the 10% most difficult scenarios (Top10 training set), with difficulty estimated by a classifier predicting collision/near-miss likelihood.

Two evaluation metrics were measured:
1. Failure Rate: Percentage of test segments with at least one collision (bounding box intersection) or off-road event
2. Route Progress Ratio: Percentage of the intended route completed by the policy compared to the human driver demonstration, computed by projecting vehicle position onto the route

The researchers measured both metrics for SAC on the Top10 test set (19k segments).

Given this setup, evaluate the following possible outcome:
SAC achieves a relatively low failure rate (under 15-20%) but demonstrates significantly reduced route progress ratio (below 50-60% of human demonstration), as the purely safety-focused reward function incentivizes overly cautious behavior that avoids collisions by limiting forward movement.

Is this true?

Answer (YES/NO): NO